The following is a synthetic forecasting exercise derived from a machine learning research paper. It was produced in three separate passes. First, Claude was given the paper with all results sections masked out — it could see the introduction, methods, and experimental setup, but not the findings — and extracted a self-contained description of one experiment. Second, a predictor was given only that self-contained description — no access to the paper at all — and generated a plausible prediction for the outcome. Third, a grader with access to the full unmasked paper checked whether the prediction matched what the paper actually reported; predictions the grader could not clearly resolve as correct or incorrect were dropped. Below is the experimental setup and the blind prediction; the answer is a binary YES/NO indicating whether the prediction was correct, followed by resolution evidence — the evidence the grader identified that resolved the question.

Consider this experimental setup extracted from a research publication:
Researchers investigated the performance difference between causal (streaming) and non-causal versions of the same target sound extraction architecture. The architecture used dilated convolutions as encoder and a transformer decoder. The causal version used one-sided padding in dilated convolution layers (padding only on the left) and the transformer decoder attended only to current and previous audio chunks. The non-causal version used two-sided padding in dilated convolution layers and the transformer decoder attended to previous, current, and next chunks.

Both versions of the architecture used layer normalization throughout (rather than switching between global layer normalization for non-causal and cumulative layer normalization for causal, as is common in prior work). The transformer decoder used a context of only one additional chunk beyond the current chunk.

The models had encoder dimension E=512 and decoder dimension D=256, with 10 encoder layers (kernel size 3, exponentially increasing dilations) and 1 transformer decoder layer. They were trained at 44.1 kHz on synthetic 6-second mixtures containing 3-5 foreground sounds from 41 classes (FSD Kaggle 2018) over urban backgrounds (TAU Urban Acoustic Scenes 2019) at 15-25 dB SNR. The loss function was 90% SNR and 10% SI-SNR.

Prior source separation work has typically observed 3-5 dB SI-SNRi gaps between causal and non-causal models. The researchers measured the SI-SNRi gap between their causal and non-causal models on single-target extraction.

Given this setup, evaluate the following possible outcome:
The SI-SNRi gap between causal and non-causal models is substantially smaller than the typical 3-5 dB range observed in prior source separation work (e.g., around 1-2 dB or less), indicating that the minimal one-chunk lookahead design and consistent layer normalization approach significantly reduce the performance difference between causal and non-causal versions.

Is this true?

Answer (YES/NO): YES